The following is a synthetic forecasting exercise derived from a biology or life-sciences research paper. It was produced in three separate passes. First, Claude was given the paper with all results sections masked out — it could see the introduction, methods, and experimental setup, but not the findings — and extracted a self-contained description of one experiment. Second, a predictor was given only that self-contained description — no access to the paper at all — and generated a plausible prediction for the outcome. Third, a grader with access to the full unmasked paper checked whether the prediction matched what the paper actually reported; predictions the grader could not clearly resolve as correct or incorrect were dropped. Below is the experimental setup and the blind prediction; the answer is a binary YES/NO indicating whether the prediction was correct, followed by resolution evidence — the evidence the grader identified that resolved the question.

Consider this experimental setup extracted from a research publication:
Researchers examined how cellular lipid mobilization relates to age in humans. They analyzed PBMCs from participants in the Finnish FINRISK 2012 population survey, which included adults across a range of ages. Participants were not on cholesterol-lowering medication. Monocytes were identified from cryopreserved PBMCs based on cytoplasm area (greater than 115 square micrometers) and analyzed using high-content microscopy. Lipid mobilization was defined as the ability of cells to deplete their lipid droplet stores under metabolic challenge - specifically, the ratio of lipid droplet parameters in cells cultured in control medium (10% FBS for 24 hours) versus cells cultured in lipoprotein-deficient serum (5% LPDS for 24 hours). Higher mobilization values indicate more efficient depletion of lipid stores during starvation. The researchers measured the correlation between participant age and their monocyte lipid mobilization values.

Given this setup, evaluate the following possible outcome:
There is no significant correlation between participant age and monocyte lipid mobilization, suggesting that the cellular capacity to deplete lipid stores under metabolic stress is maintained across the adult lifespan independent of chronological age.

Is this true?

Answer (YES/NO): NO